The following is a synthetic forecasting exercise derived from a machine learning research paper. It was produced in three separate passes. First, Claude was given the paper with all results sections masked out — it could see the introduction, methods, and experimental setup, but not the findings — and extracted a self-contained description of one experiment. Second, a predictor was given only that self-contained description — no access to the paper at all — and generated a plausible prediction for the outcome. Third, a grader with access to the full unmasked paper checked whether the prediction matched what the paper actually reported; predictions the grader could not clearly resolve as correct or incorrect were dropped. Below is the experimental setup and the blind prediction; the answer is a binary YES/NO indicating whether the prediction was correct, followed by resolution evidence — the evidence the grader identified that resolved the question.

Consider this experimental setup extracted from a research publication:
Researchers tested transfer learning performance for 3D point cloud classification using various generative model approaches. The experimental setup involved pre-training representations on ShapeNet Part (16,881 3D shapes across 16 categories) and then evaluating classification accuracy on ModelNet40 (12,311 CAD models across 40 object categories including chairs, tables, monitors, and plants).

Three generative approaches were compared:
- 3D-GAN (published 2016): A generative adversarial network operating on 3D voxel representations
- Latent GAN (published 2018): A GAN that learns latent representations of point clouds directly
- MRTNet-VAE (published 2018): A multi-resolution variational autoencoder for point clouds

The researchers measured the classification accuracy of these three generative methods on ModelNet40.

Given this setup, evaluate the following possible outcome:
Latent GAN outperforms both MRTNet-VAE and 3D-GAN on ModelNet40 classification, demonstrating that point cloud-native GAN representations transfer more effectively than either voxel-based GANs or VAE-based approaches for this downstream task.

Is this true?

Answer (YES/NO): NO